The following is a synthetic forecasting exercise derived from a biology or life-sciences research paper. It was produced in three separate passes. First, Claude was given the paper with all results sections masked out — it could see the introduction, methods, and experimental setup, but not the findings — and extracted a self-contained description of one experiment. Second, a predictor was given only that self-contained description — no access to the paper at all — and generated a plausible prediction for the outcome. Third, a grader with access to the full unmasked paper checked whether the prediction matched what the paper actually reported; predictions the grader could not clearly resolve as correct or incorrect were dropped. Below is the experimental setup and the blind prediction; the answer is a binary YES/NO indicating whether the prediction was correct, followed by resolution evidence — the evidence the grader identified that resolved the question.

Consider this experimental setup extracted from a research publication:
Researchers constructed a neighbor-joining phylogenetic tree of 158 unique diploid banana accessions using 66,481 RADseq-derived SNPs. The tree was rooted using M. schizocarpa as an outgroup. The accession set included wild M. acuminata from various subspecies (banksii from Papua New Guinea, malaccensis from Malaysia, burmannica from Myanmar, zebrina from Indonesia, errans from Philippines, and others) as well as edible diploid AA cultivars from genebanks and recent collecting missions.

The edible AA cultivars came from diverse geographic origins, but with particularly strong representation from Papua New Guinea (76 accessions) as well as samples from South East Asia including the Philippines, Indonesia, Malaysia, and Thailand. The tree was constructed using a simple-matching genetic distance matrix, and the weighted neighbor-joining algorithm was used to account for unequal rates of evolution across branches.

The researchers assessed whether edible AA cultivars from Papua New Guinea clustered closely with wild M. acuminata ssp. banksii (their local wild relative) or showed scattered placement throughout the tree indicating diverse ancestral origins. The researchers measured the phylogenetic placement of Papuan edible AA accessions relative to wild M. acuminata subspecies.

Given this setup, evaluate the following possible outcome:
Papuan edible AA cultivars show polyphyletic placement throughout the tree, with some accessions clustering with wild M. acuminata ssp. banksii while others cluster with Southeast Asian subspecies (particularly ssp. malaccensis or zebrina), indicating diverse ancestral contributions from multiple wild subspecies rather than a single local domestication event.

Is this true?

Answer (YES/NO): NO